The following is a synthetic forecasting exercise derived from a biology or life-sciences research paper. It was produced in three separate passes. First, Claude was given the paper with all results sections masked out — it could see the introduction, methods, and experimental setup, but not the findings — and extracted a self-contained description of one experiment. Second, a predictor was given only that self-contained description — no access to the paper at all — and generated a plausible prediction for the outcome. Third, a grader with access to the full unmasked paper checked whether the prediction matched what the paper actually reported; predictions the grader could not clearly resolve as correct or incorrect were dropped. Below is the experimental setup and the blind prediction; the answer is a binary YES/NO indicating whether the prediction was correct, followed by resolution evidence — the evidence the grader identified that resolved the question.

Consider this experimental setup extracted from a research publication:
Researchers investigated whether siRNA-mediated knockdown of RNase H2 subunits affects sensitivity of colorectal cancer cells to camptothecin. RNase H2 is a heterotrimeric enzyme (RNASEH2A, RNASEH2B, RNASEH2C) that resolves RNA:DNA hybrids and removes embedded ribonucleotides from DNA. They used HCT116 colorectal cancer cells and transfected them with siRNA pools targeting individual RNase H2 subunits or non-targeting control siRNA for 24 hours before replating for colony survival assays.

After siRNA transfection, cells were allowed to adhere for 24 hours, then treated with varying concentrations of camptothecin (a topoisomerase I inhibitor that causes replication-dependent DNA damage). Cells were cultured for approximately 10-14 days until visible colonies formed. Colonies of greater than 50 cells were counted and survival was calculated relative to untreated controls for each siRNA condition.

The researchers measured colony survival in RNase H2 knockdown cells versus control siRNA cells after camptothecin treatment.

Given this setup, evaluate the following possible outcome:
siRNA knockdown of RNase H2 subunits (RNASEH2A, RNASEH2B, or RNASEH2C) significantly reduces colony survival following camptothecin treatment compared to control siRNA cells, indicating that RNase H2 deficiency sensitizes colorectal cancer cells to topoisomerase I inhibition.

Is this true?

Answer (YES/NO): NO